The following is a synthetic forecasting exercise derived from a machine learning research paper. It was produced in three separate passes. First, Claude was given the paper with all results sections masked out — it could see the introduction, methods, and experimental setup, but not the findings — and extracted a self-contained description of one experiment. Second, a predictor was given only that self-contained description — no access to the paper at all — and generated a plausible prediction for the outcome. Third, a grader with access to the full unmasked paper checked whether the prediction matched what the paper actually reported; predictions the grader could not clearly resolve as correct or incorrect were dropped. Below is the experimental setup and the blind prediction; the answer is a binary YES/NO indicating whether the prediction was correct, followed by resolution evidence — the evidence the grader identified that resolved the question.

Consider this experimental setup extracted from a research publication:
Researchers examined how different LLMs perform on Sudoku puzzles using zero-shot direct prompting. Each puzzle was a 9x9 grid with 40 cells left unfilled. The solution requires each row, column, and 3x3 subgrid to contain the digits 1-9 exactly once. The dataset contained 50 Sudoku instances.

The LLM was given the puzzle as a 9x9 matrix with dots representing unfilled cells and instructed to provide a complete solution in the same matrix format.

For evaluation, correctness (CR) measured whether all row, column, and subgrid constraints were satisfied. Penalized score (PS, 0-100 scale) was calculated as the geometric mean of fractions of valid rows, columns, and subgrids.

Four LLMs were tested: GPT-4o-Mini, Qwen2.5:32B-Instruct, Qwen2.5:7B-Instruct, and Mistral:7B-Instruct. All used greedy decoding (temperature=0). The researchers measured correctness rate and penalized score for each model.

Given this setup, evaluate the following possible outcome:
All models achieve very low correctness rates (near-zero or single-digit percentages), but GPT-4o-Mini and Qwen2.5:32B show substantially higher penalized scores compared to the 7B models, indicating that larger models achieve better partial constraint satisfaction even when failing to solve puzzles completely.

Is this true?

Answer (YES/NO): NO